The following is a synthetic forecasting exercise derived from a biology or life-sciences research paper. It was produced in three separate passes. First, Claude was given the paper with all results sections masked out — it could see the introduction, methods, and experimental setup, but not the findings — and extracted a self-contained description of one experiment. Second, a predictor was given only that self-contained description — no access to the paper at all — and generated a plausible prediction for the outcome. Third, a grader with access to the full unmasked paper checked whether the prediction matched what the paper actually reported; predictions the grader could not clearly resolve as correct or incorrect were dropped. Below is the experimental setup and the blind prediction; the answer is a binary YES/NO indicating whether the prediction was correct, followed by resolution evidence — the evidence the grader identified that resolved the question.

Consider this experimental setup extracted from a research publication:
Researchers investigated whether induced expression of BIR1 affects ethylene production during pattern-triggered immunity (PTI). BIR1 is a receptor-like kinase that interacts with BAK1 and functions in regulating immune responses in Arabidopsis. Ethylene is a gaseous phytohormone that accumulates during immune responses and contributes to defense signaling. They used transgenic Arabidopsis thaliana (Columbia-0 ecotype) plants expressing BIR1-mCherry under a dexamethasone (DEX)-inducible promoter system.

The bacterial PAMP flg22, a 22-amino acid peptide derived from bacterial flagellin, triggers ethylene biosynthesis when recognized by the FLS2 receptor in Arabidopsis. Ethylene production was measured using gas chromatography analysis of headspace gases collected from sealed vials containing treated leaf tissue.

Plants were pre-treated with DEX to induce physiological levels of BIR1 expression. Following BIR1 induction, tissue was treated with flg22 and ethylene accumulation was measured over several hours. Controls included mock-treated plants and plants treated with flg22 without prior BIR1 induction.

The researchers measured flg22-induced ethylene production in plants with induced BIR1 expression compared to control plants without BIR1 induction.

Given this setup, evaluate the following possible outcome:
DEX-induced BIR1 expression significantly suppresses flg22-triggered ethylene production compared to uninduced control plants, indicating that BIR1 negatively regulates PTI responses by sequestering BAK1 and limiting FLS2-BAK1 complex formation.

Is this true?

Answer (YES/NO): NO